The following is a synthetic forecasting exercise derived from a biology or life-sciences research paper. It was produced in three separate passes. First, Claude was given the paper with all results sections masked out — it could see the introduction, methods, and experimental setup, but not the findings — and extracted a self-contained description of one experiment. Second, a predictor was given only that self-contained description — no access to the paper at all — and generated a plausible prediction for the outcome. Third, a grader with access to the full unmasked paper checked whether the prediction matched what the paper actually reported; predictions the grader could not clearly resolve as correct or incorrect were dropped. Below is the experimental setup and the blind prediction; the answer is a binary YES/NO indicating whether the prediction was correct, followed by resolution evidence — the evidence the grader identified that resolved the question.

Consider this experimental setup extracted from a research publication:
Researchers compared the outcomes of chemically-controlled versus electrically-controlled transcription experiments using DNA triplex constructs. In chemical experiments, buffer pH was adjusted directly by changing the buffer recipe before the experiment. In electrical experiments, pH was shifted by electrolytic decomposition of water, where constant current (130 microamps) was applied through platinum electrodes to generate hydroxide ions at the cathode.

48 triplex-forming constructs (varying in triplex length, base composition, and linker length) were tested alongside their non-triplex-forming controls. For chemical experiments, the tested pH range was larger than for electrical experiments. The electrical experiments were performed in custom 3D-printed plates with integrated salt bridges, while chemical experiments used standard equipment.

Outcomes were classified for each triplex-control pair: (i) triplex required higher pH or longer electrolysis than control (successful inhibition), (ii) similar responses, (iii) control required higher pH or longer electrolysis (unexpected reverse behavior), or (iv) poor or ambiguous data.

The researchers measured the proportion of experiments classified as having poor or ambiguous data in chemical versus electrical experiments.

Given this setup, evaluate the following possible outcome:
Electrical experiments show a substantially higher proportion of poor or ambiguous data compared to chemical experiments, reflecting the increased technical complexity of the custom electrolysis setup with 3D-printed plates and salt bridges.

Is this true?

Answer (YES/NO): YES